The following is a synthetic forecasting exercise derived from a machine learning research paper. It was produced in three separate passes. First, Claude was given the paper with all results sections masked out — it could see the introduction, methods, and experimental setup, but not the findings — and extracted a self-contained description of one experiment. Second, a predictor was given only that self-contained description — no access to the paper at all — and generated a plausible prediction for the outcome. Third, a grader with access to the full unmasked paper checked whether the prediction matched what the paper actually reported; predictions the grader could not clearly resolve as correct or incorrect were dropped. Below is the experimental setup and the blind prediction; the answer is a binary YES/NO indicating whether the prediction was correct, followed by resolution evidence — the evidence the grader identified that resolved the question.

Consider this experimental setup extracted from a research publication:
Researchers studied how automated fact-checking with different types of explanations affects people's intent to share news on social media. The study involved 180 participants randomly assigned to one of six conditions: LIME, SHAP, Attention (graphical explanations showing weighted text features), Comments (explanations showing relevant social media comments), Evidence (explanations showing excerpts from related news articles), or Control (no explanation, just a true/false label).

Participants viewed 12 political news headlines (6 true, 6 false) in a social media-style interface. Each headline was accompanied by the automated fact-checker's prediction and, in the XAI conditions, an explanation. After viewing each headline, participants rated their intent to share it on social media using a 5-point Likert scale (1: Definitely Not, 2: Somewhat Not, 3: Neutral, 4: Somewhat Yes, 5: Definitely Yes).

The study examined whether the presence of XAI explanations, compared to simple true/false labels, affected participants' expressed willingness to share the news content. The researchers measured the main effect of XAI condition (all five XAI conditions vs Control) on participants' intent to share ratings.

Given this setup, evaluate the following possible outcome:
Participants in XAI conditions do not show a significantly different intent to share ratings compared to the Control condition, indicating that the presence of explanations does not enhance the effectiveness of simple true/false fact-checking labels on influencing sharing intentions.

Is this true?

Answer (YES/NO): YES